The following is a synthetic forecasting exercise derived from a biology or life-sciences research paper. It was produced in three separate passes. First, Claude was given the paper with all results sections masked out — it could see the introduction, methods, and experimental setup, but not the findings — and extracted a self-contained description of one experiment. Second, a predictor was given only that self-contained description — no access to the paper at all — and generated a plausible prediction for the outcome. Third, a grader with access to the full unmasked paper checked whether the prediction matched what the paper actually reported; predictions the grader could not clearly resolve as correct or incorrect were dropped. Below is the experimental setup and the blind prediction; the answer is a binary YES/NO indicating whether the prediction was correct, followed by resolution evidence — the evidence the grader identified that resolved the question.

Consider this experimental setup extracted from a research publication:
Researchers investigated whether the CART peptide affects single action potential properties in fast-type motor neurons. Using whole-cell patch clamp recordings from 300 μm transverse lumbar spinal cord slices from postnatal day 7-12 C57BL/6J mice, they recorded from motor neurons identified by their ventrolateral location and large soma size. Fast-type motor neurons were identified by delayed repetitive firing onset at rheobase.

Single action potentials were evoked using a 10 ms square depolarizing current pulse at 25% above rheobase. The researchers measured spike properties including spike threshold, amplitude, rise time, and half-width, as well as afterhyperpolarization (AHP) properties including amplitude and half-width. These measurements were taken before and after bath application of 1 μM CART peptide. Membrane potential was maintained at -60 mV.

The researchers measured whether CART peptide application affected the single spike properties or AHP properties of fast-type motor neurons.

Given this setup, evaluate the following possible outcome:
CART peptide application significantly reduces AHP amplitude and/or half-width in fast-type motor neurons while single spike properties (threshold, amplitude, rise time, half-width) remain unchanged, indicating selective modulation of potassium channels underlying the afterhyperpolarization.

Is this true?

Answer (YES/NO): NO